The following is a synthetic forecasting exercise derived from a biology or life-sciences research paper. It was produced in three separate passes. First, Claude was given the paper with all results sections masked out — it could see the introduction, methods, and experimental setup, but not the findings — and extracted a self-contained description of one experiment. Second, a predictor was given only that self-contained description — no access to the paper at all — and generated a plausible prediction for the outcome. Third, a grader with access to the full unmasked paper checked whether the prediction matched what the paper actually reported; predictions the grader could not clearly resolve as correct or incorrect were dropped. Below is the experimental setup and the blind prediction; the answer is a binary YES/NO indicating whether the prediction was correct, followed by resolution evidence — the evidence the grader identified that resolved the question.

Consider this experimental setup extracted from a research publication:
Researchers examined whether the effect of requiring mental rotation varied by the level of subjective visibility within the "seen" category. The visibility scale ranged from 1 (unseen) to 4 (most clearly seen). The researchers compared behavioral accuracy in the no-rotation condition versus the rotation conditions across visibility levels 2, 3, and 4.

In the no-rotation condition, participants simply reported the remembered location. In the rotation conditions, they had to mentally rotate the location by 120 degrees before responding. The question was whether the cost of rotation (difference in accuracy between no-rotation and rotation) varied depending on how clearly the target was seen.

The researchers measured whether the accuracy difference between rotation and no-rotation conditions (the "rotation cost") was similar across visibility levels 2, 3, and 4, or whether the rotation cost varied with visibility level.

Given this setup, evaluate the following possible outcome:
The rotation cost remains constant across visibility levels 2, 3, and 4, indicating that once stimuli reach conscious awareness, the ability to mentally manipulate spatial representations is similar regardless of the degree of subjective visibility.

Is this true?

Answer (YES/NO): NO